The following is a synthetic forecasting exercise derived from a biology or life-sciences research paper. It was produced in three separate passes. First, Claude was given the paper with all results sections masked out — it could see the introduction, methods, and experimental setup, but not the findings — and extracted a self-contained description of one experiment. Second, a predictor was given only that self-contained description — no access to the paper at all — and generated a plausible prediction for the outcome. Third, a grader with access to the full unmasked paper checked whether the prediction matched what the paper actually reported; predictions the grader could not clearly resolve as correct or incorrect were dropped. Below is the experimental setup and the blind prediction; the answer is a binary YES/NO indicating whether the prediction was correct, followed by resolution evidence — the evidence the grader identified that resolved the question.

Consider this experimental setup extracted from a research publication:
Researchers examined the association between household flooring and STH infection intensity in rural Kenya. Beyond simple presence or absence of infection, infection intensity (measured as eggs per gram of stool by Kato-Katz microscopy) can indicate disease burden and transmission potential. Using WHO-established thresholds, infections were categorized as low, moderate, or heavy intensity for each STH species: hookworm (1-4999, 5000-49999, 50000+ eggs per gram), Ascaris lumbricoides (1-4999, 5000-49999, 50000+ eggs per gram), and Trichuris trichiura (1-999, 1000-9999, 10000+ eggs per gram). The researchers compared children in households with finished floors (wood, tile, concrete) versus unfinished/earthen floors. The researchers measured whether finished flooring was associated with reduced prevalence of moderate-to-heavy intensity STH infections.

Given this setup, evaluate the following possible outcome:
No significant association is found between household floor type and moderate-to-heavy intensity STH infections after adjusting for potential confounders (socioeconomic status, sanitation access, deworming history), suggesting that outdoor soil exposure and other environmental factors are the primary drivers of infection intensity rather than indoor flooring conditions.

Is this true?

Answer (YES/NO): YES